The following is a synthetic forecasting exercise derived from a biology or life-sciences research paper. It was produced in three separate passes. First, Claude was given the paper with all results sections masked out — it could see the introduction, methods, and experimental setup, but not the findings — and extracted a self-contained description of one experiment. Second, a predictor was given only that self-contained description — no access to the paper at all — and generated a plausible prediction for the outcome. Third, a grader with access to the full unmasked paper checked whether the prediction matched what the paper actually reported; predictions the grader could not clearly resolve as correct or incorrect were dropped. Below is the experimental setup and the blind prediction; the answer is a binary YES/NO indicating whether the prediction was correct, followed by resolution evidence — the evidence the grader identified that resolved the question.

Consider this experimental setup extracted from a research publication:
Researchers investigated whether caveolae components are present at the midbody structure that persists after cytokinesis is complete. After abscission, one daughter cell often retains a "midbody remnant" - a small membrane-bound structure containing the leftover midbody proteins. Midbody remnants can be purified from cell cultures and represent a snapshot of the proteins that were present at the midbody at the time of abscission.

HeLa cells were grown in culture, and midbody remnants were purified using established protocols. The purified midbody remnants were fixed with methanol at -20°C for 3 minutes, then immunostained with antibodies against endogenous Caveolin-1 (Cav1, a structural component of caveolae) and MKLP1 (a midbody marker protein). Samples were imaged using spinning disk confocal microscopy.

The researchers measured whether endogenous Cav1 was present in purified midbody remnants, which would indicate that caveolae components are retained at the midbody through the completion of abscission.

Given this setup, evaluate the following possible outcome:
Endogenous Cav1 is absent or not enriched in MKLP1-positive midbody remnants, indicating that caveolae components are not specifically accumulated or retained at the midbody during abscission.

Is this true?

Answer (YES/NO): NO